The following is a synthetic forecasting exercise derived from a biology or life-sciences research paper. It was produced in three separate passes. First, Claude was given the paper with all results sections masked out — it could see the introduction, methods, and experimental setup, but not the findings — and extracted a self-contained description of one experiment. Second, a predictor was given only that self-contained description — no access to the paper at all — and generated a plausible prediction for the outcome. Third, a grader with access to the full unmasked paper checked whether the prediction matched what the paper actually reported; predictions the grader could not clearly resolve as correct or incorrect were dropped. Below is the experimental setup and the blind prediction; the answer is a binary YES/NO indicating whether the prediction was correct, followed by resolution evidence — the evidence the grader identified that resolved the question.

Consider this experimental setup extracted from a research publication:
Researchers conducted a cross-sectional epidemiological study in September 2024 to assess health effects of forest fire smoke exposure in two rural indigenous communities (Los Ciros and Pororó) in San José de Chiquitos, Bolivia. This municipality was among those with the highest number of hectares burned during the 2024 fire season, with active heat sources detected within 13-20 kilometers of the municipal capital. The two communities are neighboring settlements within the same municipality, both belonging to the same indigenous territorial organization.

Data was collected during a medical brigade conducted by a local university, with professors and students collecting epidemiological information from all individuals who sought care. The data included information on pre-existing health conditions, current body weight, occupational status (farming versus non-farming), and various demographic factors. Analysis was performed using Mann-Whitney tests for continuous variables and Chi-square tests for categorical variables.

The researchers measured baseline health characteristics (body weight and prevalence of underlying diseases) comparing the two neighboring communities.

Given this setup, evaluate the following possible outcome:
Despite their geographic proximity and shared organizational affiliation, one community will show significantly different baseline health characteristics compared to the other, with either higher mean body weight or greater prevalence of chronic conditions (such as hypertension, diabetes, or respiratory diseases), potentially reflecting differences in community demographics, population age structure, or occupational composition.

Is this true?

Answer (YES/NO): YES